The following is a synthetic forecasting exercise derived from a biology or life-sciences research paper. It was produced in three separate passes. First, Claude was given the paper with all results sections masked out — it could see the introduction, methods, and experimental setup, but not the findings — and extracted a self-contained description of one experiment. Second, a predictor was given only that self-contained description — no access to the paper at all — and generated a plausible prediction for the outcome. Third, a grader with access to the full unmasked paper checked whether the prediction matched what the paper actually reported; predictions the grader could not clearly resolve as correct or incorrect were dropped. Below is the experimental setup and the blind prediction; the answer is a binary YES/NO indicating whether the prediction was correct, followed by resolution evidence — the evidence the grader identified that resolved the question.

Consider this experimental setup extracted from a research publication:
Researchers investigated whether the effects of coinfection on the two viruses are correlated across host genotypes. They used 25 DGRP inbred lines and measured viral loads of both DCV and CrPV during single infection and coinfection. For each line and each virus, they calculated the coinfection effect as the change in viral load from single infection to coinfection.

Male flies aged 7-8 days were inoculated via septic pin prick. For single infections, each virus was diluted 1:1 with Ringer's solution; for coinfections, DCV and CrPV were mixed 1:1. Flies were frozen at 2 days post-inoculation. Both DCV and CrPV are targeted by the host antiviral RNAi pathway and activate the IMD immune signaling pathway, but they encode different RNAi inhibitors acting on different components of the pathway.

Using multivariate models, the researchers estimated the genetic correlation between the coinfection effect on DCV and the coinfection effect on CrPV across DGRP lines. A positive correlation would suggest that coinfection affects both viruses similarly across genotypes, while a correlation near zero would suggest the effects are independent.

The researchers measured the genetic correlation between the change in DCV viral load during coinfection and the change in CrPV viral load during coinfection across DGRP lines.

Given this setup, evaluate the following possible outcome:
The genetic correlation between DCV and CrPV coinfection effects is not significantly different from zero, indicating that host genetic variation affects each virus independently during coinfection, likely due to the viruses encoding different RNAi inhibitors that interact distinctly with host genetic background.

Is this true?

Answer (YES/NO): NO